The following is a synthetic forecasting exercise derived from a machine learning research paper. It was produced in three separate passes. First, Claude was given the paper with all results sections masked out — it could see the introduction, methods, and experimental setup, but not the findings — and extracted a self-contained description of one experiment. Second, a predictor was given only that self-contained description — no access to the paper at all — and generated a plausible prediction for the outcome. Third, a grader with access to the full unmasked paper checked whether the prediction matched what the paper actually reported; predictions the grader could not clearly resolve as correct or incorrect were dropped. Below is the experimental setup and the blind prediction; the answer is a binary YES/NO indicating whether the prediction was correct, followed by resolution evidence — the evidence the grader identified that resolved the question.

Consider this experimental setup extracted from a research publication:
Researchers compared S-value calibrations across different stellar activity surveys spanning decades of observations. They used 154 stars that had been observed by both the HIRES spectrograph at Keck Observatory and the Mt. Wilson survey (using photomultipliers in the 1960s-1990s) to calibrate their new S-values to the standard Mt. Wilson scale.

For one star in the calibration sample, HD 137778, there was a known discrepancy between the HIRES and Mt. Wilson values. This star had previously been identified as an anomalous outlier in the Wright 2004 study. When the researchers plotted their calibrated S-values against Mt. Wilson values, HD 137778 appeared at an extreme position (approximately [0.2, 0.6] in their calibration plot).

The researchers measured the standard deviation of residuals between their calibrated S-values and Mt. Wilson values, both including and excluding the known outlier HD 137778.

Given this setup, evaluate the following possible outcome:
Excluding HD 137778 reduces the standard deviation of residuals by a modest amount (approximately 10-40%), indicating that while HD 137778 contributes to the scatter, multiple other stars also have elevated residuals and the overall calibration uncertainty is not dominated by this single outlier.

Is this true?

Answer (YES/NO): NO